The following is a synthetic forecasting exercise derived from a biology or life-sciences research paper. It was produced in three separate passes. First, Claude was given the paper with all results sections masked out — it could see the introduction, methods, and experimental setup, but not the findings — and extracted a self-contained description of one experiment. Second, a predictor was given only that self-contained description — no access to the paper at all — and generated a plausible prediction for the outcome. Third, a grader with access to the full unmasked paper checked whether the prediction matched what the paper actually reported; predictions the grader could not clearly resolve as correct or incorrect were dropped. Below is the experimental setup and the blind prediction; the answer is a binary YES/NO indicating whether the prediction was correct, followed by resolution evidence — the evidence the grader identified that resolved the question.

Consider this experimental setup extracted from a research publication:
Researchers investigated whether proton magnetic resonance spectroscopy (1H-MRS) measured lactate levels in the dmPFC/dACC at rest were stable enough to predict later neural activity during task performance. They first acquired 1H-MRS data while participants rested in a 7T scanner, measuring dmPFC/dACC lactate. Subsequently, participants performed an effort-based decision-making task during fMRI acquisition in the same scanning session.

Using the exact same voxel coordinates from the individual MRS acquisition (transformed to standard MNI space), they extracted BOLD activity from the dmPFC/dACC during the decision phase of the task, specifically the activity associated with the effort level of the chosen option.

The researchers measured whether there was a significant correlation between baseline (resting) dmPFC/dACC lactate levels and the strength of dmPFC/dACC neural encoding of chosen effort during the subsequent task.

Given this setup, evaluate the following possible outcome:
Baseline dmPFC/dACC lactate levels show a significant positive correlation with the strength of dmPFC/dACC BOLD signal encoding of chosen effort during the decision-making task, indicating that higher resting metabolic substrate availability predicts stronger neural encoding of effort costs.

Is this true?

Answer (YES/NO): YES